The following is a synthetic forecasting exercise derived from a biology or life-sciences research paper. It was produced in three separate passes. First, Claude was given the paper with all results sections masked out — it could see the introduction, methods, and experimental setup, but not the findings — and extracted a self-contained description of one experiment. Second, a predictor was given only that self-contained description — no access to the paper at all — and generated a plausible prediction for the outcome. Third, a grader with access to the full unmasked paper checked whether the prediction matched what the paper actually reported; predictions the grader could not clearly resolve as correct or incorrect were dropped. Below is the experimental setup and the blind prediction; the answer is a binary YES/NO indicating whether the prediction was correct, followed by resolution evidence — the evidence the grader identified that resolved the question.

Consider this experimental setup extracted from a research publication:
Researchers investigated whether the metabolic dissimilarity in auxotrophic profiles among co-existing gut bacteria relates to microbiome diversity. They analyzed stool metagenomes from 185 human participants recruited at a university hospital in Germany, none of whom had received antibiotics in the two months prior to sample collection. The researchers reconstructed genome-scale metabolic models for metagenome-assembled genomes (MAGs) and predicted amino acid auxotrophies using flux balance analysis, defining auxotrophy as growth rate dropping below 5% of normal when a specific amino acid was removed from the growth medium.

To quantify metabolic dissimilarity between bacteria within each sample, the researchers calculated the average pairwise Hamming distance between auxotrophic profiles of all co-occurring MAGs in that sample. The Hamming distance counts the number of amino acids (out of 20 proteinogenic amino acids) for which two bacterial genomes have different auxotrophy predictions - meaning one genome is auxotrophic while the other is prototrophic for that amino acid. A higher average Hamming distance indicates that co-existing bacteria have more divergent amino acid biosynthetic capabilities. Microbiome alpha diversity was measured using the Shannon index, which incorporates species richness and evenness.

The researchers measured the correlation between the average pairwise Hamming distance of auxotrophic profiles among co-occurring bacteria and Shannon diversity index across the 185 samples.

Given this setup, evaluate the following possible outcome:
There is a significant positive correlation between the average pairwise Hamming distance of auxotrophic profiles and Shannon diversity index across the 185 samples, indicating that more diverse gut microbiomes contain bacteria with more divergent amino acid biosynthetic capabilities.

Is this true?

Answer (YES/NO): YES